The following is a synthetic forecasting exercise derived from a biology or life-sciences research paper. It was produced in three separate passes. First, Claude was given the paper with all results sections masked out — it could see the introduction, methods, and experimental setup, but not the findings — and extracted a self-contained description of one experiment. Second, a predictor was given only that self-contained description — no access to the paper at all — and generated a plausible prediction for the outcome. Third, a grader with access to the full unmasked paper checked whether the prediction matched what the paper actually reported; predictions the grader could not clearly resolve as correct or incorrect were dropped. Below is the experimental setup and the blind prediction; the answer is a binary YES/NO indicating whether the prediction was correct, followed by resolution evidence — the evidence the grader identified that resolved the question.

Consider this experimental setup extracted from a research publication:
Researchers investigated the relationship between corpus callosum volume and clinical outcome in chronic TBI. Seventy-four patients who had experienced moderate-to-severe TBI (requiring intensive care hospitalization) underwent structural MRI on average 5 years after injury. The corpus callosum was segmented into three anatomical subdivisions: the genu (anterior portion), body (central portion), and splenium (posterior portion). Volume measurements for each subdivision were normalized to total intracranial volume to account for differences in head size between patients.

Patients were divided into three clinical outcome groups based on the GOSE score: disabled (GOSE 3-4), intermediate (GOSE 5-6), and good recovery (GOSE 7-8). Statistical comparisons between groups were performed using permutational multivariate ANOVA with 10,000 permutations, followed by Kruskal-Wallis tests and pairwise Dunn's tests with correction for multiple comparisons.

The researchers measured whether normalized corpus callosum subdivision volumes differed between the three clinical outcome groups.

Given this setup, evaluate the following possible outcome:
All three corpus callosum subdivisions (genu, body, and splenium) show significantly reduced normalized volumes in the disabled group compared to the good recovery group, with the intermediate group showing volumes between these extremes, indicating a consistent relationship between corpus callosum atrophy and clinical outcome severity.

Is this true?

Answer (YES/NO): NO